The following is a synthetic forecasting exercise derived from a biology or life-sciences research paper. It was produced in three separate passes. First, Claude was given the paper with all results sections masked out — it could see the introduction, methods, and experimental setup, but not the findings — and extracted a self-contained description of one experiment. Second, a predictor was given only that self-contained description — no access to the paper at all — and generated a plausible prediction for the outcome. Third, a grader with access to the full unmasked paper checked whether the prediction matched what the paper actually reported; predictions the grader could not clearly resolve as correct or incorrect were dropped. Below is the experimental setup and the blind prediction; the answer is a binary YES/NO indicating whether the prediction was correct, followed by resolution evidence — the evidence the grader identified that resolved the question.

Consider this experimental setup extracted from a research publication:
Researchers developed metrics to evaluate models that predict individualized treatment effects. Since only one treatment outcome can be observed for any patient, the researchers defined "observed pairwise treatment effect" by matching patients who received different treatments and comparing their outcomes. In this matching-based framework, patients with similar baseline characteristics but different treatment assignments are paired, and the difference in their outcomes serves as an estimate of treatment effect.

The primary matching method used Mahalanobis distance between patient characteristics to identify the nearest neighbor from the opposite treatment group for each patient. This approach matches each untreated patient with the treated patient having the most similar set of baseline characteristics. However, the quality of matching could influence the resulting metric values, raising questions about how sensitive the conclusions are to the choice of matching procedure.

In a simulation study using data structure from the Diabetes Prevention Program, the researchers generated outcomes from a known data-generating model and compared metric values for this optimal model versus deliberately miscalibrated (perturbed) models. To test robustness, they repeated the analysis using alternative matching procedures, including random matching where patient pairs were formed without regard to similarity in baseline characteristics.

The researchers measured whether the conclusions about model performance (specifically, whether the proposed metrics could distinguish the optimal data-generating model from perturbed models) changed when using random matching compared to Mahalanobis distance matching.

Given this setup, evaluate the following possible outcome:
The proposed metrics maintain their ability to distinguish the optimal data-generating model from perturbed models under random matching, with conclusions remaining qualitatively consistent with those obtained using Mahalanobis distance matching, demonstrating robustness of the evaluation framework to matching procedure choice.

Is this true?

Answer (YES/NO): YES